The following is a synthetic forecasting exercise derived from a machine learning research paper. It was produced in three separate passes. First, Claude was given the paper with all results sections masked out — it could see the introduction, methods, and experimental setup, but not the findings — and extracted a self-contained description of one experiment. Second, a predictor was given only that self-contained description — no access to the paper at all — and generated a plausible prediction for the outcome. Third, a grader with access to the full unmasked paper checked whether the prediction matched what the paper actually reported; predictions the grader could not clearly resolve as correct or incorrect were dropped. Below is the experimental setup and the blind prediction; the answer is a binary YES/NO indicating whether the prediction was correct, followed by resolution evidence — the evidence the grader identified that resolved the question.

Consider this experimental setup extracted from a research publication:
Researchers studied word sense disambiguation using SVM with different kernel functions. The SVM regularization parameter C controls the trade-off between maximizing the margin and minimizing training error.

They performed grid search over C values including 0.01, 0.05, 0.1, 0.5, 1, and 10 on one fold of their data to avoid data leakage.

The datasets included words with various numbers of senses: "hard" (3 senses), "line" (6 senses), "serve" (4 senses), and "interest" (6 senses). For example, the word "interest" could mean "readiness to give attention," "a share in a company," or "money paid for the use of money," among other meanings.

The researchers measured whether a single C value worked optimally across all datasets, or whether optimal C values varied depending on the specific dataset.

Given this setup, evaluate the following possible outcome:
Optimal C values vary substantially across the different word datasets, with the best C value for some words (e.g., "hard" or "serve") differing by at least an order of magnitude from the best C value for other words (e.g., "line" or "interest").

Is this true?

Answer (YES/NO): YES